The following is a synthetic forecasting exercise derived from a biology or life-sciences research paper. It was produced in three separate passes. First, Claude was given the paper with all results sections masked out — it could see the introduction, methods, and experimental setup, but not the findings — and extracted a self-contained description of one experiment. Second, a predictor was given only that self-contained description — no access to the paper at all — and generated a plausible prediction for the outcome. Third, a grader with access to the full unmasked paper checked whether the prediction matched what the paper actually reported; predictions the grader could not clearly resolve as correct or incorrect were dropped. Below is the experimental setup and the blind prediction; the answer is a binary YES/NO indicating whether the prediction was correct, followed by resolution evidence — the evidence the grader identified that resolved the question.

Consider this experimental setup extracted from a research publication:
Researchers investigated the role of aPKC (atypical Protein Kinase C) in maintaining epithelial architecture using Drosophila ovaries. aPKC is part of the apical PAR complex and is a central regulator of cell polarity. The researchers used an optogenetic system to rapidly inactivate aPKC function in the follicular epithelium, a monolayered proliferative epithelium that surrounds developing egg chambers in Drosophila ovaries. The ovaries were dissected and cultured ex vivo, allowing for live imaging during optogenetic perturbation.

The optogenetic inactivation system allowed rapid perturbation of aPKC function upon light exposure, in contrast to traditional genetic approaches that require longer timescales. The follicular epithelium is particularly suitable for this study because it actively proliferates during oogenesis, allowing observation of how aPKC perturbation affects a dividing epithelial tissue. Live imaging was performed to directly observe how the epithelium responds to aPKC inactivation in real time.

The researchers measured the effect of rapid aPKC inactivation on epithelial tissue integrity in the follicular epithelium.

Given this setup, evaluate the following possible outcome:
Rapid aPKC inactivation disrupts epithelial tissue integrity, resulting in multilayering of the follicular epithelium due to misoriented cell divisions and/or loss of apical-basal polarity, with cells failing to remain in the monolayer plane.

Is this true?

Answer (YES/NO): NO